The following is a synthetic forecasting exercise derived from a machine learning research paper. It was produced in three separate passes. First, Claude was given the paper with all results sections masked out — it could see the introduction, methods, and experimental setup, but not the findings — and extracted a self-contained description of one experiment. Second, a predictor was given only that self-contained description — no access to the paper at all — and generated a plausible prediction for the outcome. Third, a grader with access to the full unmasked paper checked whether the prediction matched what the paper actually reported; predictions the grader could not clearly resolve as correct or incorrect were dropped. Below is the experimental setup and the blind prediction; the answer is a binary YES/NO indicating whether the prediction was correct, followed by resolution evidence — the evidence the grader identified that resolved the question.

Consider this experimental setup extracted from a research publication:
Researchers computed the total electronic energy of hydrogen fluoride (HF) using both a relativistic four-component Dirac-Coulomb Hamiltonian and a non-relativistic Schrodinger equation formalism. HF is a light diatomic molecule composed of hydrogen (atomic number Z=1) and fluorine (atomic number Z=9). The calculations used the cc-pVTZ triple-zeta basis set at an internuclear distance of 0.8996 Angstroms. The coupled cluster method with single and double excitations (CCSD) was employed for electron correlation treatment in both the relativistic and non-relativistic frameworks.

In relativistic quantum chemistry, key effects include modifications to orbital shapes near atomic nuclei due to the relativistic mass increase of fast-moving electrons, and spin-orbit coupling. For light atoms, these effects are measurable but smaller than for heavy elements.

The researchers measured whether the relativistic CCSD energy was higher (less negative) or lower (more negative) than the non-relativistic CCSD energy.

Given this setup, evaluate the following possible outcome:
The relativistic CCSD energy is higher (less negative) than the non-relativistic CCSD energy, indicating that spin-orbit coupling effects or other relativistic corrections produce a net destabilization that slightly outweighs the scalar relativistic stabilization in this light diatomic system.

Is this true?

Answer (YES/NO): NO